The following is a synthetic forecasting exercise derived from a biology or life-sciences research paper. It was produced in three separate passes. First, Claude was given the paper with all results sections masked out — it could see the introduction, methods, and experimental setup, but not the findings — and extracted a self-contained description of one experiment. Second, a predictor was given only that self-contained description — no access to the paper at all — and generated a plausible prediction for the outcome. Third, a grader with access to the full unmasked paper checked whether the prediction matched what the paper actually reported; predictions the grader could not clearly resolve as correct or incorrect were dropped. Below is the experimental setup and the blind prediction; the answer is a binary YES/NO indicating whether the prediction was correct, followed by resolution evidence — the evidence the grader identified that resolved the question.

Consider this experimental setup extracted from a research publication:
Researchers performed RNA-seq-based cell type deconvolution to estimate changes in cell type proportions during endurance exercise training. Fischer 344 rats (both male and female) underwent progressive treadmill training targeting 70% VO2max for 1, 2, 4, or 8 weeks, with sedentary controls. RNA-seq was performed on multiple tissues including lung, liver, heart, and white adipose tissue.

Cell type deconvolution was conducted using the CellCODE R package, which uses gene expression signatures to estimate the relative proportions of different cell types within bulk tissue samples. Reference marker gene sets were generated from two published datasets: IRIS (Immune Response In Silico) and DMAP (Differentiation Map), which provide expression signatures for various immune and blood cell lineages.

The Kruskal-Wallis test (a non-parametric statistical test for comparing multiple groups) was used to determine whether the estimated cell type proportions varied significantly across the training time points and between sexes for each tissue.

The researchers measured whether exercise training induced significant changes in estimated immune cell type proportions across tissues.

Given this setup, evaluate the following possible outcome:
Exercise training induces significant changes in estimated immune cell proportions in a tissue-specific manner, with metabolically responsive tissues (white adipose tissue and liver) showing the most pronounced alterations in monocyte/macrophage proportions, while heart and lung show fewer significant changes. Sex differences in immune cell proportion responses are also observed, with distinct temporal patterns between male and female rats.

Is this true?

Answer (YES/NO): NO